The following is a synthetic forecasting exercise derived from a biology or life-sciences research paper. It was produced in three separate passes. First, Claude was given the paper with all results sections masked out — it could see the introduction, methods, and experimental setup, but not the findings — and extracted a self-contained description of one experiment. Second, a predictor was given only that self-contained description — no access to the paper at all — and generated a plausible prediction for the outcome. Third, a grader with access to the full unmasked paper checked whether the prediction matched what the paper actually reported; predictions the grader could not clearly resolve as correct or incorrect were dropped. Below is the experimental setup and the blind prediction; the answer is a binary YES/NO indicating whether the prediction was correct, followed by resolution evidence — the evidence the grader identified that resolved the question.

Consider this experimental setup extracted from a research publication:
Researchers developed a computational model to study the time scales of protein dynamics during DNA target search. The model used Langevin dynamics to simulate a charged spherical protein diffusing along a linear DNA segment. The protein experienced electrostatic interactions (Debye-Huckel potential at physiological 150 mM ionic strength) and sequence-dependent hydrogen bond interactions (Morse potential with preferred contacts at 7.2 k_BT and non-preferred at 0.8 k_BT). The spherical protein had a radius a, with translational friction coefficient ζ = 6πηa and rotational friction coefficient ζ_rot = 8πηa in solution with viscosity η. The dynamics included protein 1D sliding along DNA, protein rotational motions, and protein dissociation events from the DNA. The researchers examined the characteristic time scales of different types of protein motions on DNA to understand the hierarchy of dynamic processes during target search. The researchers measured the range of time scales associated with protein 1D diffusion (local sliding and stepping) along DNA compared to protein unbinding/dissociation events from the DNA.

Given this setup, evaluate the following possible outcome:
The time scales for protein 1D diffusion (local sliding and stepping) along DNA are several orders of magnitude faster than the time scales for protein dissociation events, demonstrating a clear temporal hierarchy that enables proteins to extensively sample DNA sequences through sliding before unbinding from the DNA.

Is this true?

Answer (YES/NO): YES